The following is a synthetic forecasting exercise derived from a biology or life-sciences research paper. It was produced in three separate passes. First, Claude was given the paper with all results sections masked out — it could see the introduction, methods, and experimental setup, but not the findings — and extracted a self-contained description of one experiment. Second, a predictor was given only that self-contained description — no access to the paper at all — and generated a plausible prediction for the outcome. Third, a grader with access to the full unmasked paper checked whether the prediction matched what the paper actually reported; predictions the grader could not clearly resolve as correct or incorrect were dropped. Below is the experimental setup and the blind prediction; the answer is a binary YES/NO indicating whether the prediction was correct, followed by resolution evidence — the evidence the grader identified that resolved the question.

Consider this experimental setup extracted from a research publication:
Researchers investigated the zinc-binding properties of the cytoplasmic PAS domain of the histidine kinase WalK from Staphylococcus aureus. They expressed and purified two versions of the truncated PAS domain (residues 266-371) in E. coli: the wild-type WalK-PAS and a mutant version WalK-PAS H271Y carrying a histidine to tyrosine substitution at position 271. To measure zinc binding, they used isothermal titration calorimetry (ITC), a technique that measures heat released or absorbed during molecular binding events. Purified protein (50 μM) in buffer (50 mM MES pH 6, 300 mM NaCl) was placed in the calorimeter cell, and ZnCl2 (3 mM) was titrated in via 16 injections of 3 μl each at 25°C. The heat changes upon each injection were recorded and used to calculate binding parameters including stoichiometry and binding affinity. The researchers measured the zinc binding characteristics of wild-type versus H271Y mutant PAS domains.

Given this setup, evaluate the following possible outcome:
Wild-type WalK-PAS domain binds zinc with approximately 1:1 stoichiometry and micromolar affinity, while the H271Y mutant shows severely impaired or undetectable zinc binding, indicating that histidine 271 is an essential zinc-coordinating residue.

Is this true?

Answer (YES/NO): NO